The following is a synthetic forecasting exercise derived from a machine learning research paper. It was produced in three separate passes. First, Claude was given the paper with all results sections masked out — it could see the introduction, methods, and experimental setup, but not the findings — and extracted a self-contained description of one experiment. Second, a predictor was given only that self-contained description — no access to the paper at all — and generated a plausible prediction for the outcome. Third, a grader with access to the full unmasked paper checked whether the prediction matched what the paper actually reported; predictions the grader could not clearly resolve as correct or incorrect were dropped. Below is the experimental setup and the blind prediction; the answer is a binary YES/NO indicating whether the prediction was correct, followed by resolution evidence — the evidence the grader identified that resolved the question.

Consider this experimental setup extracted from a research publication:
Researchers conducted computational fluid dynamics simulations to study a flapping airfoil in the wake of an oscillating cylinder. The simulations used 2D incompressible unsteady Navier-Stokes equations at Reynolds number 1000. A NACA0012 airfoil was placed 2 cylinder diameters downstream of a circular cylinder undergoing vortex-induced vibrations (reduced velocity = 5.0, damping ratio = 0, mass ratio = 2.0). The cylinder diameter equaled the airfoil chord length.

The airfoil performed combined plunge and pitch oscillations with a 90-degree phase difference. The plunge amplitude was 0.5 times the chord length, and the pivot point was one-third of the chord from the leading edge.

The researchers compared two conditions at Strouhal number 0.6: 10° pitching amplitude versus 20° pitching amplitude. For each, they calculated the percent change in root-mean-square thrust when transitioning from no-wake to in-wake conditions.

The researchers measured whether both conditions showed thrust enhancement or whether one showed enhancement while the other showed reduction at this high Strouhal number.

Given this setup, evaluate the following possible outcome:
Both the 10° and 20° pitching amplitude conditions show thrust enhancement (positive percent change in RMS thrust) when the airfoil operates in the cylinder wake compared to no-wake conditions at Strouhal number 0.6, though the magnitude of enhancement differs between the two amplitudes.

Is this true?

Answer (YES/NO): NO